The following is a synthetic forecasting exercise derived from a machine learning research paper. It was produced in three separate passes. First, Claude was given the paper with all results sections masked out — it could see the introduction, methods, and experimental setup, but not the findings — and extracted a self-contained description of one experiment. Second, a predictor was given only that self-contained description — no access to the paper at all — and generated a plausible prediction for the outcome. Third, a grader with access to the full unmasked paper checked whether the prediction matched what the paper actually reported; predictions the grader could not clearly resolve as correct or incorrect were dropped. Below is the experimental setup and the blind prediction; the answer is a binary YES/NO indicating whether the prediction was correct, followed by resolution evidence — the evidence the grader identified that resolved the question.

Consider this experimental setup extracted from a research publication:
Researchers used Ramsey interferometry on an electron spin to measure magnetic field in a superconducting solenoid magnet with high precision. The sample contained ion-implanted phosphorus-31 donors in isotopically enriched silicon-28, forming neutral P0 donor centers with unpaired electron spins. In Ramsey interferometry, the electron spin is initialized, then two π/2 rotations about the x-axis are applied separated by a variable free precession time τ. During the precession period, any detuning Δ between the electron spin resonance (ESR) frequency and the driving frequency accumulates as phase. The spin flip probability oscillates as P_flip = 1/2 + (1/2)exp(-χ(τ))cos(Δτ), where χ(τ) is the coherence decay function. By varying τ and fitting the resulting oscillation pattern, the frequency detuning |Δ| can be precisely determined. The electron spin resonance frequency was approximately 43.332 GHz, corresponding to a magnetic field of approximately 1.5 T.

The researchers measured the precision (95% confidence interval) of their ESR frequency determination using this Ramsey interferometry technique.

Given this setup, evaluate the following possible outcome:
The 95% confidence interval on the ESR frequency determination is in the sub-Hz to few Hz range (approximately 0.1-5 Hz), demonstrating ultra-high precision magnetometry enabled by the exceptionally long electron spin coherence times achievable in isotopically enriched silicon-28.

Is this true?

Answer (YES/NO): NO